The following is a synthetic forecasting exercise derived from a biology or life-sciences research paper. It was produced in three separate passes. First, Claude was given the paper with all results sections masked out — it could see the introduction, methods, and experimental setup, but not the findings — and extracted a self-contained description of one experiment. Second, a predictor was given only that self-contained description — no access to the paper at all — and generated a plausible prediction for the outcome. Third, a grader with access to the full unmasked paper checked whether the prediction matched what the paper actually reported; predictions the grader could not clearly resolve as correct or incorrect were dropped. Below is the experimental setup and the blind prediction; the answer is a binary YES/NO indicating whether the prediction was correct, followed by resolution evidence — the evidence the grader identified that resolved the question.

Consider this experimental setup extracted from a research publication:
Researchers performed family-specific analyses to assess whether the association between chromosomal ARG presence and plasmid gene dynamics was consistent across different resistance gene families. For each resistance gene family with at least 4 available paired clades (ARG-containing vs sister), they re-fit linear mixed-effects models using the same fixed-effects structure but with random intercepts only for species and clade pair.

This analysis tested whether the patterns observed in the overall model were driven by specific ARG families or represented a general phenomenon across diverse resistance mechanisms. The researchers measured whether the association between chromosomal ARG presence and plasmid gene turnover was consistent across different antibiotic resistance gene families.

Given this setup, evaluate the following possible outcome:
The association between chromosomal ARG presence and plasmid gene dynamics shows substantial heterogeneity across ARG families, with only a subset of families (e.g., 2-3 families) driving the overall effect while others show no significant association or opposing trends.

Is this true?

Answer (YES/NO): NO